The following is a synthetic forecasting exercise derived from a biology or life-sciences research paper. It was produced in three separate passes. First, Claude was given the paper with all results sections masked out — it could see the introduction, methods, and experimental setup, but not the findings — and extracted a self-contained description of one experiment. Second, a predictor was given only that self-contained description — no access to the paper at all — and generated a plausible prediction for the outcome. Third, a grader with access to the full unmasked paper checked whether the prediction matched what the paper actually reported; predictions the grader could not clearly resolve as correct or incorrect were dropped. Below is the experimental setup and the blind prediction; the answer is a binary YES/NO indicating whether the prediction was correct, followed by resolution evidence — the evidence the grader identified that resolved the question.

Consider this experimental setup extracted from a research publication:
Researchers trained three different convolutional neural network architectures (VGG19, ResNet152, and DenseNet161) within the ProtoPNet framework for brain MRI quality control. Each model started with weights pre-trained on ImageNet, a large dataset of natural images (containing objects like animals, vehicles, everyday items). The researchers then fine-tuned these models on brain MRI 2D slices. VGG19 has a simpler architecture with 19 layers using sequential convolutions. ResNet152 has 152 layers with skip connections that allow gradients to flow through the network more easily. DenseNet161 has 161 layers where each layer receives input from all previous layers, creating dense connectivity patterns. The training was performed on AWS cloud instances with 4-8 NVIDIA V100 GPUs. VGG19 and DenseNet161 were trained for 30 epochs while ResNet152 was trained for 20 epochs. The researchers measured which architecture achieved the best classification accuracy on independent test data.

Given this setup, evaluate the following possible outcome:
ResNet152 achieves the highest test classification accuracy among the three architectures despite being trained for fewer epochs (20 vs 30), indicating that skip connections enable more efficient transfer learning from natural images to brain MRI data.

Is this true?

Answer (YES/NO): YES